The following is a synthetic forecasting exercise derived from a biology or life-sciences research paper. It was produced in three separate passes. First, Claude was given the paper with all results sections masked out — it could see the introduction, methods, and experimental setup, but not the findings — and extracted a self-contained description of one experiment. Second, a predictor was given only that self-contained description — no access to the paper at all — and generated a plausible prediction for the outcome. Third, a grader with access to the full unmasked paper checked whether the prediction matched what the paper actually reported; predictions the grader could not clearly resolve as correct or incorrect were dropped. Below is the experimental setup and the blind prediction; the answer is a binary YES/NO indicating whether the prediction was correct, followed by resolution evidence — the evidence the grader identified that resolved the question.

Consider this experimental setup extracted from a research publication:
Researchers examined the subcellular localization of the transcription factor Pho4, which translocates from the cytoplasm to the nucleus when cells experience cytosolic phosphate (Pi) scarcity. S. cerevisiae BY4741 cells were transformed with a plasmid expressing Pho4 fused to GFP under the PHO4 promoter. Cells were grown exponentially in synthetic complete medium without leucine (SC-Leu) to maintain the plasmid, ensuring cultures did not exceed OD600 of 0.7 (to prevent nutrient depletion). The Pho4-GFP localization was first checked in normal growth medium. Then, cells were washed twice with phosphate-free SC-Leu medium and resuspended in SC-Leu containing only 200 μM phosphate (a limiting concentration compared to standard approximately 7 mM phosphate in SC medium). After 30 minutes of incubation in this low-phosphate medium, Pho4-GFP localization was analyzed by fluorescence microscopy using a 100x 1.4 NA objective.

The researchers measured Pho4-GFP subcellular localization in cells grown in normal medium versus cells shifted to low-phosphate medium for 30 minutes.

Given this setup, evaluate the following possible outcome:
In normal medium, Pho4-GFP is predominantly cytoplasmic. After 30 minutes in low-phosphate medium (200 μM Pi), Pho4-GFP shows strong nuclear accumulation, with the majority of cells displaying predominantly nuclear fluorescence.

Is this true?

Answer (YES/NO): YES